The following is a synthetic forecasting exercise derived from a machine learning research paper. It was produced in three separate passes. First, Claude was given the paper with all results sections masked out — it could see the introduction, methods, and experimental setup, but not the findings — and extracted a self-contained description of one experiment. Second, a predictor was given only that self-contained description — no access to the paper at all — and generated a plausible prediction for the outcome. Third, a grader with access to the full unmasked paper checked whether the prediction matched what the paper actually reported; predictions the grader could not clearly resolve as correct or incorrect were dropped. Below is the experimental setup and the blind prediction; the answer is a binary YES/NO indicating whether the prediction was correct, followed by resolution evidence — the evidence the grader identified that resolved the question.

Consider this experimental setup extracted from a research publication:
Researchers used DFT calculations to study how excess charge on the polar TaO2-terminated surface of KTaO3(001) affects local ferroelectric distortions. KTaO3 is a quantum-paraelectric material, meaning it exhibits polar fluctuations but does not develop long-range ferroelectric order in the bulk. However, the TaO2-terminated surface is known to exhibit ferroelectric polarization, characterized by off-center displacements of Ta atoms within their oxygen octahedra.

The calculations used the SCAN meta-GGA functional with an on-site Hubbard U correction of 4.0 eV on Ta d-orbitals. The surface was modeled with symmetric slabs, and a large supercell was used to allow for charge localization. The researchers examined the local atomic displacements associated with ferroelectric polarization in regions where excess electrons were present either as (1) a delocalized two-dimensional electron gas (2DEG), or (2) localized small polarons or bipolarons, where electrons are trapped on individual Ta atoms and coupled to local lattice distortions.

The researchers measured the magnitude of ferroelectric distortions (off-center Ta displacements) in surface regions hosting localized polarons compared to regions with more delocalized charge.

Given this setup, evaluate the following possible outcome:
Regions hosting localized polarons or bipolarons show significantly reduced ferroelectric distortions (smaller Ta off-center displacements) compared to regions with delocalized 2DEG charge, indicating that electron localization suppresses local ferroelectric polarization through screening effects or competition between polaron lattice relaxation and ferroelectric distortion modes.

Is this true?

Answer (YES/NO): NO